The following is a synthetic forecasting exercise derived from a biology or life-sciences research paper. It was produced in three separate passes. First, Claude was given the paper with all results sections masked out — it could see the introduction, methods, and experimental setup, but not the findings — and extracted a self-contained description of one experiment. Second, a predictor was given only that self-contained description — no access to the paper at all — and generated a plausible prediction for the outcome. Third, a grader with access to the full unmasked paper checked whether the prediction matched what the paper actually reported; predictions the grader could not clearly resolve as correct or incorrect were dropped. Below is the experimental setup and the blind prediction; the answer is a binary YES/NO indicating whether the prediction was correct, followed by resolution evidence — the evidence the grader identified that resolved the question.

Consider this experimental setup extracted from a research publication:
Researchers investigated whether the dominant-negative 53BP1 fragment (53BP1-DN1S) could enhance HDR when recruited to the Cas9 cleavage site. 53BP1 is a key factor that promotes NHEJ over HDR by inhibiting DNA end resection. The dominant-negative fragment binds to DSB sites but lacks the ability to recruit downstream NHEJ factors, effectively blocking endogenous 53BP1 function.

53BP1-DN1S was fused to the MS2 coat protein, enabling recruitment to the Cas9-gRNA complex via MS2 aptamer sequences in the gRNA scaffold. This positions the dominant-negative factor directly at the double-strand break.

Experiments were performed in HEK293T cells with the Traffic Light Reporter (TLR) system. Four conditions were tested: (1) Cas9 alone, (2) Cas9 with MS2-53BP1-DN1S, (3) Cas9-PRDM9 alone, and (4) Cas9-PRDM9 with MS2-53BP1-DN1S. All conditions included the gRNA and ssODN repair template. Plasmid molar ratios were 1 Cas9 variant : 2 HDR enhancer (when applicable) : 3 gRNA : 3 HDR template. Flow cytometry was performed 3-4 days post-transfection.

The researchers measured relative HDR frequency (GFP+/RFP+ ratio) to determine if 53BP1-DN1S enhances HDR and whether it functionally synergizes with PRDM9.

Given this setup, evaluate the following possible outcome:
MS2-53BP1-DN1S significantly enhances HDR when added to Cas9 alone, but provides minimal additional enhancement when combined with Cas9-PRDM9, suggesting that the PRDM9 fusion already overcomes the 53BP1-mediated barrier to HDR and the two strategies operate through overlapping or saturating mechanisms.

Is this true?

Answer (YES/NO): NO